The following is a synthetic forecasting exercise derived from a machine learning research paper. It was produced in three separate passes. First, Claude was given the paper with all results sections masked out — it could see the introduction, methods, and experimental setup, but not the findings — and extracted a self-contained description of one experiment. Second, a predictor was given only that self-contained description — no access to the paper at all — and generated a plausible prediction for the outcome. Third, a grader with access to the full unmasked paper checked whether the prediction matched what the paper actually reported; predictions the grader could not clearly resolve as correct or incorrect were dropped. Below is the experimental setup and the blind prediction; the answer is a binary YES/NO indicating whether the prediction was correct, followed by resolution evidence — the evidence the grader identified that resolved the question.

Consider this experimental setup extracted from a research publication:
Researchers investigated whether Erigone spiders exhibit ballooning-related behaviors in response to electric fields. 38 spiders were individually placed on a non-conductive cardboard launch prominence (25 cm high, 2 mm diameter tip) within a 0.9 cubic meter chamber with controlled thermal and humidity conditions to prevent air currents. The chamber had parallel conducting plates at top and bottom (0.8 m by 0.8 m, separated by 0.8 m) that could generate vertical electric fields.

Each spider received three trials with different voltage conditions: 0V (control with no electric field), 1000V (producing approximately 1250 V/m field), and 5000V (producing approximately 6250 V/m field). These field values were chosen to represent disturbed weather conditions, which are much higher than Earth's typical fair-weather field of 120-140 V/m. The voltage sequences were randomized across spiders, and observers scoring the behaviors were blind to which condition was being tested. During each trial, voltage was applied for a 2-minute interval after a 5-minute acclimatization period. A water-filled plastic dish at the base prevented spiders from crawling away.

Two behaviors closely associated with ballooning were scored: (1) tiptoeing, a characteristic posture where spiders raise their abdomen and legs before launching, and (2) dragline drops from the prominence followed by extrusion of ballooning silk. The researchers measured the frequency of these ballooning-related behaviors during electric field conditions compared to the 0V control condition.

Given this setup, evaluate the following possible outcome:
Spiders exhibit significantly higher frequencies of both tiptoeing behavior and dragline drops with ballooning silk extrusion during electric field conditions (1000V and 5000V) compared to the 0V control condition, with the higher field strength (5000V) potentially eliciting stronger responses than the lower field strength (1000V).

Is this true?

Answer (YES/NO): YES